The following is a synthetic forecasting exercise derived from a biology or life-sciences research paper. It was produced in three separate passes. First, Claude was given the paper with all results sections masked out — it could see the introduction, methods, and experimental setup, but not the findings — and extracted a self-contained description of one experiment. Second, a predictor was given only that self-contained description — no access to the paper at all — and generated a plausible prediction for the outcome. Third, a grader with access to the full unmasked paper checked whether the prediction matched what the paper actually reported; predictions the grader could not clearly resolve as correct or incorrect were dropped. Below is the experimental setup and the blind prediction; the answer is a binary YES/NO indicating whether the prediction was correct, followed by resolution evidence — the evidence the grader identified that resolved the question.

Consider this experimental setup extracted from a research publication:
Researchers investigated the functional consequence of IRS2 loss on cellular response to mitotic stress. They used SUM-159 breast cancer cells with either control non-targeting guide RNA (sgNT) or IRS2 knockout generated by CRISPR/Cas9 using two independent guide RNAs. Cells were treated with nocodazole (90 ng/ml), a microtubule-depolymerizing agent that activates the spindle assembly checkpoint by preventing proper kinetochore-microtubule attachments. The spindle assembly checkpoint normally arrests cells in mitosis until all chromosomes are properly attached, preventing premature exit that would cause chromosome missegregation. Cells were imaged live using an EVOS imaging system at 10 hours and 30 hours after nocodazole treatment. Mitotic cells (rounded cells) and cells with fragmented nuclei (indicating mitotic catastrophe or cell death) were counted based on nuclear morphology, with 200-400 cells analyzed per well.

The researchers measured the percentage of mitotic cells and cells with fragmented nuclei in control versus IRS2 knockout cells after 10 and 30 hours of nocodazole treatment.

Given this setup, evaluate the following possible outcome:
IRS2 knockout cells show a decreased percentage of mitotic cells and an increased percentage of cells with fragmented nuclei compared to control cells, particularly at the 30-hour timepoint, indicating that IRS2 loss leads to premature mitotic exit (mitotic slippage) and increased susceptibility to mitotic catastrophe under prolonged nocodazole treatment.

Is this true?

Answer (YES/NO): YES